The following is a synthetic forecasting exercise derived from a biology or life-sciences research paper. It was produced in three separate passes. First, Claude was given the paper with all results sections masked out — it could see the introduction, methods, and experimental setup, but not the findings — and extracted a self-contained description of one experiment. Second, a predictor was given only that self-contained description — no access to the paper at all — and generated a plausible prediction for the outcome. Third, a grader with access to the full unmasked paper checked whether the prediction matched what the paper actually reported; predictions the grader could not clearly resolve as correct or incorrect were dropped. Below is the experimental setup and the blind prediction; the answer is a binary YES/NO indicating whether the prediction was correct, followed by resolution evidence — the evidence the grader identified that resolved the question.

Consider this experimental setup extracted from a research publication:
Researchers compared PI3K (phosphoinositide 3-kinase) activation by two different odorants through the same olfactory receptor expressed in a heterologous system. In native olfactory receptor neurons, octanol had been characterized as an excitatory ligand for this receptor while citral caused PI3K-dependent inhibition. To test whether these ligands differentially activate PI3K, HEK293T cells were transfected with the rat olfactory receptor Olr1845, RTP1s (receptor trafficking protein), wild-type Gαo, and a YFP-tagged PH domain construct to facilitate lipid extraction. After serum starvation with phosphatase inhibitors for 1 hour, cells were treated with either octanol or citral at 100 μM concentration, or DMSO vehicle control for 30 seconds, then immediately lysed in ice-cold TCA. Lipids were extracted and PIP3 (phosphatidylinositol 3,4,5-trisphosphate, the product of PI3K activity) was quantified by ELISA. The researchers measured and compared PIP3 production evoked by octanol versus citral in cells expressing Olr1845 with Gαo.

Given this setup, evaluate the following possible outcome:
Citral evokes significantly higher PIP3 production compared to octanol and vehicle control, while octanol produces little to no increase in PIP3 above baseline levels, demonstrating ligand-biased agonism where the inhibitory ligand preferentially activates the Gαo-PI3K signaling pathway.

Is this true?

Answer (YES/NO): NO